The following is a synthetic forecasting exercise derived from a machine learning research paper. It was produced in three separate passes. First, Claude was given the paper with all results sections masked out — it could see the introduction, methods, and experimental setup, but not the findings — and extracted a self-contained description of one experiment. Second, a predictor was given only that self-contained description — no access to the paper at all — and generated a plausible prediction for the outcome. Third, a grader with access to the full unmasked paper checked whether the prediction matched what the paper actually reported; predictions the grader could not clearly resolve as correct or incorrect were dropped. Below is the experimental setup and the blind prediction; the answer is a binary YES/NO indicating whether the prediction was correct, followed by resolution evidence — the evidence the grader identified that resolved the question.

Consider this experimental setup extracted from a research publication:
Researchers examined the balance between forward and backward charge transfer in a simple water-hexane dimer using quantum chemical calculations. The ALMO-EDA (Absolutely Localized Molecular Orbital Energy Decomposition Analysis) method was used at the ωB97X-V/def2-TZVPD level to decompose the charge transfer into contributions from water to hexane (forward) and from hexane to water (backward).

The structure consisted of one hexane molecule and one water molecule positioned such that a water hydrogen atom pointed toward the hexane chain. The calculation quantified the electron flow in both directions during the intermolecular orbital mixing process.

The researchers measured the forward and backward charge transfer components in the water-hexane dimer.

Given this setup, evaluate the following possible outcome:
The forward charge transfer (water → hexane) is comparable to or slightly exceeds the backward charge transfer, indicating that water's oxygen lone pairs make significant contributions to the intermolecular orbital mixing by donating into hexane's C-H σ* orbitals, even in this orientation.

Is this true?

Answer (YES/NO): YES